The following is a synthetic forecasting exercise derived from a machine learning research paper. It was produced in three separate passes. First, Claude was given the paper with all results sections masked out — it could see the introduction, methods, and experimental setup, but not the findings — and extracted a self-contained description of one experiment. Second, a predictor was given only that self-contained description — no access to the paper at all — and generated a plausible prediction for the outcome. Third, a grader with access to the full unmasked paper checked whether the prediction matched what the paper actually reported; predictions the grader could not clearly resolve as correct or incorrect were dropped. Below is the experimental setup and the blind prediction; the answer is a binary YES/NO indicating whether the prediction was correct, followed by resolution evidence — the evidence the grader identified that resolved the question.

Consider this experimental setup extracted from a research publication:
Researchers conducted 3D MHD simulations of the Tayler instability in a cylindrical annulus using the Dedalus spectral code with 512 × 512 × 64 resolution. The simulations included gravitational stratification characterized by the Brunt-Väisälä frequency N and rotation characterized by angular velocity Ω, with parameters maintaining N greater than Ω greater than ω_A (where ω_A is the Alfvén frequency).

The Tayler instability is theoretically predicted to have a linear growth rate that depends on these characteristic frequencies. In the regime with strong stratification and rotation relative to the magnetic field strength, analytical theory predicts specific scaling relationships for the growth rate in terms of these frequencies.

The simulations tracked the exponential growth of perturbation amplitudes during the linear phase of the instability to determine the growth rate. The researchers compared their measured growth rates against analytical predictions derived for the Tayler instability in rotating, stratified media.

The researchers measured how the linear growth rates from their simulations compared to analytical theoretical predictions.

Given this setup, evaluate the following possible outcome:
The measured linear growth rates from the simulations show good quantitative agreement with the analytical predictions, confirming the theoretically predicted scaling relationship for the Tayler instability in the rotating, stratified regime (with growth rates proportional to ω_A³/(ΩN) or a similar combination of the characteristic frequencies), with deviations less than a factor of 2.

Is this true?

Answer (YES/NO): NO